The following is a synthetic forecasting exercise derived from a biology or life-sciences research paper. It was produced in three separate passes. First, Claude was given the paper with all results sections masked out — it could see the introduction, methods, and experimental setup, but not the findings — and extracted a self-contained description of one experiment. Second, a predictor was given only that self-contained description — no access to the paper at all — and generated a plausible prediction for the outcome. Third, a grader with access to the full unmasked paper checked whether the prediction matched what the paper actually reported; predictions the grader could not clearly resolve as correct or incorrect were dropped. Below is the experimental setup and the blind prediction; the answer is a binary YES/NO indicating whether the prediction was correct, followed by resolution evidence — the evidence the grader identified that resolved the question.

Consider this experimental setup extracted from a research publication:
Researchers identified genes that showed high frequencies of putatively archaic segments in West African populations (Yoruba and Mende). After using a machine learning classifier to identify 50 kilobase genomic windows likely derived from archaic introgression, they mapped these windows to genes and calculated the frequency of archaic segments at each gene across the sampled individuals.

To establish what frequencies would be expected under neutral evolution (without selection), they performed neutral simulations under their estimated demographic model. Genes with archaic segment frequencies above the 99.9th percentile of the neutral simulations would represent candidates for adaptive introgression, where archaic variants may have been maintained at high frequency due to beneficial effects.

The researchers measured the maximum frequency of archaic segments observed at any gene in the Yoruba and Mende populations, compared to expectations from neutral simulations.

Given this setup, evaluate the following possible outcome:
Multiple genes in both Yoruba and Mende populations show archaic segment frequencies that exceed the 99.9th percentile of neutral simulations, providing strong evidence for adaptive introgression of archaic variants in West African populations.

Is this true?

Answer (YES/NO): YES